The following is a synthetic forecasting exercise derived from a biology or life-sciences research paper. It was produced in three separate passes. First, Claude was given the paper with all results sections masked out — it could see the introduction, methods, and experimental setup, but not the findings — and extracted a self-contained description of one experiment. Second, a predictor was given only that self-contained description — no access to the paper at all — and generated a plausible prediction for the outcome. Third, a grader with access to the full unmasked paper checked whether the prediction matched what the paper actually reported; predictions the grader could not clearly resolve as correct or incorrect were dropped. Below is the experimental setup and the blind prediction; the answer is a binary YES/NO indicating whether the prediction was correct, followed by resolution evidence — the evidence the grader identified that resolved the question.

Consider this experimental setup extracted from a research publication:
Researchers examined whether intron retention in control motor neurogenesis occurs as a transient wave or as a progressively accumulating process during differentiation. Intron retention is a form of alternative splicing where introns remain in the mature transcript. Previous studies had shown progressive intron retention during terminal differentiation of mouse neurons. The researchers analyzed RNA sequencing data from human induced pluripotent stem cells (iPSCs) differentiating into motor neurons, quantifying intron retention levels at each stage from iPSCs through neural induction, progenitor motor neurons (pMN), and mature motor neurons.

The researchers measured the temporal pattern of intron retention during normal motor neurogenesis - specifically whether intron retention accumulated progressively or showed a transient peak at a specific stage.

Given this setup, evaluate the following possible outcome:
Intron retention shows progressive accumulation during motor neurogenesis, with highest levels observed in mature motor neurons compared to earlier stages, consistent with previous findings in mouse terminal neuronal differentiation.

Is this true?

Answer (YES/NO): NO